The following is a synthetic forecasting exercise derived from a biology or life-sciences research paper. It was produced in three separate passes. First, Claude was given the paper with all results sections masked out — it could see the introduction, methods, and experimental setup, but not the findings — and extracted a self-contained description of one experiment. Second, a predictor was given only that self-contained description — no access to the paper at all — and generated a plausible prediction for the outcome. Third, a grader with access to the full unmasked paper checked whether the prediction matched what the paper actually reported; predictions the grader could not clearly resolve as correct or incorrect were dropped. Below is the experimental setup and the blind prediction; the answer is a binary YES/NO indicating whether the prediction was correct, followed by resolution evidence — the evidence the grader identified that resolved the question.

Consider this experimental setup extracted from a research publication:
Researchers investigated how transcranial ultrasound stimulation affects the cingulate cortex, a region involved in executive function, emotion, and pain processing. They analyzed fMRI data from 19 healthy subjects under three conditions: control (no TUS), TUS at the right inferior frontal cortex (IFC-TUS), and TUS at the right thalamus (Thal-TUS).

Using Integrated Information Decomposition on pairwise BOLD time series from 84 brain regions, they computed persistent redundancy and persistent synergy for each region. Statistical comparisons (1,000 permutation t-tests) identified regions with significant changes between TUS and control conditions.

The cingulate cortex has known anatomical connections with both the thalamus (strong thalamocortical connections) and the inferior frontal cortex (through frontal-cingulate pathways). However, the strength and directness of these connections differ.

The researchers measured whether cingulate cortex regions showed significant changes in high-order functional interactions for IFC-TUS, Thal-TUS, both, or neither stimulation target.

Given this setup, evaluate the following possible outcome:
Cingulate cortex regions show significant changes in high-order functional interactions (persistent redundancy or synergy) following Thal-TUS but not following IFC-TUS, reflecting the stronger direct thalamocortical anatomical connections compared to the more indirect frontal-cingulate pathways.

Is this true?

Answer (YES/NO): YES